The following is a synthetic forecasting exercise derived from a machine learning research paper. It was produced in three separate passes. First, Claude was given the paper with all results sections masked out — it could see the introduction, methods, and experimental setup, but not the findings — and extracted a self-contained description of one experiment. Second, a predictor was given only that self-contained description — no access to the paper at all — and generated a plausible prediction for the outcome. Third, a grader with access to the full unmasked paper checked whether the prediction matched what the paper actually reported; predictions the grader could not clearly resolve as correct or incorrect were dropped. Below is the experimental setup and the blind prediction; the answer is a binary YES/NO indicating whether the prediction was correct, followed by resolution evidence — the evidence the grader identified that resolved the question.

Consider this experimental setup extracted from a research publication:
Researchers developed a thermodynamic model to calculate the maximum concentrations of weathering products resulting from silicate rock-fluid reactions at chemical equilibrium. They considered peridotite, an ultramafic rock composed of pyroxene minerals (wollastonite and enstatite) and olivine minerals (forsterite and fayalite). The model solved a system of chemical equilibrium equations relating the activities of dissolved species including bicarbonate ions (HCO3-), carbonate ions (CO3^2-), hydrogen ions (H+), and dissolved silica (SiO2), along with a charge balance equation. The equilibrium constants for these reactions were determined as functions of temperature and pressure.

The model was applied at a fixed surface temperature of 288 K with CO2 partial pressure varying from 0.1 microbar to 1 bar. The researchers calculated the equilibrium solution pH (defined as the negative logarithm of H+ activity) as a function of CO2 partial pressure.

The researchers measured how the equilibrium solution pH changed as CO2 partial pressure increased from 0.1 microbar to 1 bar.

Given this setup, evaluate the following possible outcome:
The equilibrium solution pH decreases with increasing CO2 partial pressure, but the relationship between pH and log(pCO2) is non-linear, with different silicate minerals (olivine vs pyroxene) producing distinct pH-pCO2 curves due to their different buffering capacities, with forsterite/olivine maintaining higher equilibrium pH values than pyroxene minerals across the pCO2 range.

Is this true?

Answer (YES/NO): NO